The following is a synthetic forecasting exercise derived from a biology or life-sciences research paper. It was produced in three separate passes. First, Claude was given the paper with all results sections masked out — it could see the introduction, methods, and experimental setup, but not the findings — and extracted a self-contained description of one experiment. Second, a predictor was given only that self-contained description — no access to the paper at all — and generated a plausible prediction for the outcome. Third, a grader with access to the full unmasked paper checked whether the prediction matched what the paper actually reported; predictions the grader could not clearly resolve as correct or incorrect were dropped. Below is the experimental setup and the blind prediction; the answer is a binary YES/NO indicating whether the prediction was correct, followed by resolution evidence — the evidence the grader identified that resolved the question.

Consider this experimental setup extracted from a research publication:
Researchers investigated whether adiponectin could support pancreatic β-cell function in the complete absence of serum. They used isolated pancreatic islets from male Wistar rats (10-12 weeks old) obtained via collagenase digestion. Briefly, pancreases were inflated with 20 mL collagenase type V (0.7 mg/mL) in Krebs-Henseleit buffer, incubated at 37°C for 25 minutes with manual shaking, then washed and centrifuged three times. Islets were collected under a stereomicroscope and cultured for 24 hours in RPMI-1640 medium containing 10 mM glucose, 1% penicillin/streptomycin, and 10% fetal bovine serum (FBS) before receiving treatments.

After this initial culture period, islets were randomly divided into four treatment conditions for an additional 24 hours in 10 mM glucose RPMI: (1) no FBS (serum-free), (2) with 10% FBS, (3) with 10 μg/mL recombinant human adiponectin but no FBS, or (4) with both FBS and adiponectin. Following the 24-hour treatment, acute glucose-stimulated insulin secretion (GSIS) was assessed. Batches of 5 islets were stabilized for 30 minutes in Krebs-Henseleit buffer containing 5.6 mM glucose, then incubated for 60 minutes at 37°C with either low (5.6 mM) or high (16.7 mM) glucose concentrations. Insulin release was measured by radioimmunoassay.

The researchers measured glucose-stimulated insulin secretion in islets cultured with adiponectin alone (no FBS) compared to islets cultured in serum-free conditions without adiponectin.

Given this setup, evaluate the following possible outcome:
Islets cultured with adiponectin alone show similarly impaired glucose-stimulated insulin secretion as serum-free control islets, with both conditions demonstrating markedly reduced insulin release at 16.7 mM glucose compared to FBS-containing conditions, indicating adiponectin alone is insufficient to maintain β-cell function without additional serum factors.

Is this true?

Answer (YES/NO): NO